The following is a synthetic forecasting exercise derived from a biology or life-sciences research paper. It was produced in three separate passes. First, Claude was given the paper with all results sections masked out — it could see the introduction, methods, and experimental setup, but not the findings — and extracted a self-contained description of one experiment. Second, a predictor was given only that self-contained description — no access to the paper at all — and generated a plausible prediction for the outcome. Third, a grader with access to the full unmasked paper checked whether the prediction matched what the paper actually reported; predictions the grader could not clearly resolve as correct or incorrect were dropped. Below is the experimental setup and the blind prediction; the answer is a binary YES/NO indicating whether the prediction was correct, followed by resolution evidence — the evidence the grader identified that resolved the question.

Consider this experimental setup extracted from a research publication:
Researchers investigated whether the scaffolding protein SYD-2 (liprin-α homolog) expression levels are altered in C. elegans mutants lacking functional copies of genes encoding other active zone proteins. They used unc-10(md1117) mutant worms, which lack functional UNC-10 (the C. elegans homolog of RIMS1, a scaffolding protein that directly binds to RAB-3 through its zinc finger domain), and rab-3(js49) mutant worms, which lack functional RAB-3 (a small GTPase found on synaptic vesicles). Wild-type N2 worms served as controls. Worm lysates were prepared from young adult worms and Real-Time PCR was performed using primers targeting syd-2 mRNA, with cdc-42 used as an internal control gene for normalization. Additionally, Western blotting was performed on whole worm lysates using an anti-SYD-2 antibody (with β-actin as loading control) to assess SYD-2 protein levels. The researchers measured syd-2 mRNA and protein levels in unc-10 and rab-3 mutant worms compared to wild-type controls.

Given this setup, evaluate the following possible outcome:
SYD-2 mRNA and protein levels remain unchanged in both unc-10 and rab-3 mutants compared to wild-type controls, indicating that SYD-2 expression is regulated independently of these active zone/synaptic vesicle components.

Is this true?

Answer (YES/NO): NO